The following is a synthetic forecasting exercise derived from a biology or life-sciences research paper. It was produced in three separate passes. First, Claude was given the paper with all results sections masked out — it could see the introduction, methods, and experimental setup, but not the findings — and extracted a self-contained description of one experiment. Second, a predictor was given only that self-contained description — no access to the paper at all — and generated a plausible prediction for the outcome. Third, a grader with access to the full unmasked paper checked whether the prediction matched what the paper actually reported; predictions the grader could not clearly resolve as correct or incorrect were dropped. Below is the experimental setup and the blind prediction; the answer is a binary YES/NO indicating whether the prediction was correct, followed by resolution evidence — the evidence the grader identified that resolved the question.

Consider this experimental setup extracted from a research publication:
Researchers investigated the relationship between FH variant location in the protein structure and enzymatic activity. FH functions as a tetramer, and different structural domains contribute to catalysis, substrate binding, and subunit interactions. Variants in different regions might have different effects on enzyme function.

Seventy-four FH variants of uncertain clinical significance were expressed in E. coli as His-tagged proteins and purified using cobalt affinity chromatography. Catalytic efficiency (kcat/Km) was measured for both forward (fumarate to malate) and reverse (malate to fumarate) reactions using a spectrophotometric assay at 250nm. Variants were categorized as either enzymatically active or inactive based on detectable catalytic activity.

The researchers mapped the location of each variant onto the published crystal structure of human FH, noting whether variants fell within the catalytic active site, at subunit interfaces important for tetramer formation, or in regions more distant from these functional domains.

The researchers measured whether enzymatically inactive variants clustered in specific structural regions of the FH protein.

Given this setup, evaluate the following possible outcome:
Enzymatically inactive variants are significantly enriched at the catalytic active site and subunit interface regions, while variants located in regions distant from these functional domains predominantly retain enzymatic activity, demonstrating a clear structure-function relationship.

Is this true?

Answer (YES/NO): NO